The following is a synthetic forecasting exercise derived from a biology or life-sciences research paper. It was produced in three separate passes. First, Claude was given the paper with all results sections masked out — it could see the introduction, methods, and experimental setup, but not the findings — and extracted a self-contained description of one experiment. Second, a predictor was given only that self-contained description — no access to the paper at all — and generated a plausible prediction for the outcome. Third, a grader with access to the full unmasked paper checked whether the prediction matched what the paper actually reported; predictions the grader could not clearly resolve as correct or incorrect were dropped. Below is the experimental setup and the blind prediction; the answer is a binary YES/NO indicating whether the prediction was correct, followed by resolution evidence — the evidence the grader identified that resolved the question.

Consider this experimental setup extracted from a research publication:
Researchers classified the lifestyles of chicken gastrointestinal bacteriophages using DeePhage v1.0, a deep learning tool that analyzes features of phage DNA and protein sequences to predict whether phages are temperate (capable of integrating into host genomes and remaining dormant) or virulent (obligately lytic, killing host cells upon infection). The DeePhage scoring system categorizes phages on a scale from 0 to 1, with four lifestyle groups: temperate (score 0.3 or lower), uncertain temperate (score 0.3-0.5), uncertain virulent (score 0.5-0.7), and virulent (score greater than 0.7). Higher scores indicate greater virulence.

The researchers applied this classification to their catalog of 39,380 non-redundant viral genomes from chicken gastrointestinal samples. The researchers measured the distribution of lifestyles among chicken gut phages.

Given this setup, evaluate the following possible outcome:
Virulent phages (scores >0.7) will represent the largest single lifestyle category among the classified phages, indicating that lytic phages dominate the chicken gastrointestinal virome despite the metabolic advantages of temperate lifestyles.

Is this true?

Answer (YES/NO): NO